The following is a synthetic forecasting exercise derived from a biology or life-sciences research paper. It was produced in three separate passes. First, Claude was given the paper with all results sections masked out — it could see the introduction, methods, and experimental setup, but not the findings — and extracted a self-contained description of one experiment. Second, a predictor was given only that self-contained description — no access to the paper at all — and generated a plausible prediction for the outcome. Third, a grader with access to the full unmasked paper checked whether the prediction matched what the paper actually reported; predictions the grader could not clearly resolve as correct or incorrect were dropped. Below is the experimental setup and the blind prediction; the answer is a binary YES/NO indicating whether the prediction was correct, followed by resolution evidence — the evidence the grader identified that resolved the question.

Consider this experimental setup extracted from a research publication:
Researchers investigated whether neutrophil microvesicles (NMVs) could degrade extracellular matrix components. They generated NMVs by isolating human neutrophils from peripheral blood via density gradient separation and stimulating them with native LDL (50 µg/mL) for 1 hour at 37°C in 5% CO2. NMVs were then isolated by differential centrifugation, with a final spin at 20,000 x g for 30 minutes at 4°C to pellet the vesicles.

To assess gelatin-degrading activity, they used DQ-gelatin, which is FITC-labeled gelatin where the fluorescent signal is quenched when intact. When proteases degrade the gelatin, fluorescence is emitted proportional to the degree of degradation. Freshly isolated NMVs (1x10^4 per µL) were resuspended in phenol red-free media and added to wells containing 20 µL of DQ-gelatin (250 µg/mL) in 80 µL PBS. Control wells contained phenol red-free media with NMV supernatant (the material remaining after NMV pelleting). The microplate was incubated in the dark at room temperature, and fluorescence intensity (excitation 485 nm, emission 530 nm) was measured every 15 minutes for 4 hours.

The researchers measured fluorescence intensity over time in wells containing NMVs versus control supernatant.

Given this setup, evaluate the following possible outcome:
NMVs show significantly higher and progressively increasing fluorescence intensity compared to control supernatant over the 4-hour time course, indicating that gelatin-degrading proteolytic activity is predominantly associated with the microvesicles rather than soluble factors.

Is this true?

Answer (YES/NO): YES